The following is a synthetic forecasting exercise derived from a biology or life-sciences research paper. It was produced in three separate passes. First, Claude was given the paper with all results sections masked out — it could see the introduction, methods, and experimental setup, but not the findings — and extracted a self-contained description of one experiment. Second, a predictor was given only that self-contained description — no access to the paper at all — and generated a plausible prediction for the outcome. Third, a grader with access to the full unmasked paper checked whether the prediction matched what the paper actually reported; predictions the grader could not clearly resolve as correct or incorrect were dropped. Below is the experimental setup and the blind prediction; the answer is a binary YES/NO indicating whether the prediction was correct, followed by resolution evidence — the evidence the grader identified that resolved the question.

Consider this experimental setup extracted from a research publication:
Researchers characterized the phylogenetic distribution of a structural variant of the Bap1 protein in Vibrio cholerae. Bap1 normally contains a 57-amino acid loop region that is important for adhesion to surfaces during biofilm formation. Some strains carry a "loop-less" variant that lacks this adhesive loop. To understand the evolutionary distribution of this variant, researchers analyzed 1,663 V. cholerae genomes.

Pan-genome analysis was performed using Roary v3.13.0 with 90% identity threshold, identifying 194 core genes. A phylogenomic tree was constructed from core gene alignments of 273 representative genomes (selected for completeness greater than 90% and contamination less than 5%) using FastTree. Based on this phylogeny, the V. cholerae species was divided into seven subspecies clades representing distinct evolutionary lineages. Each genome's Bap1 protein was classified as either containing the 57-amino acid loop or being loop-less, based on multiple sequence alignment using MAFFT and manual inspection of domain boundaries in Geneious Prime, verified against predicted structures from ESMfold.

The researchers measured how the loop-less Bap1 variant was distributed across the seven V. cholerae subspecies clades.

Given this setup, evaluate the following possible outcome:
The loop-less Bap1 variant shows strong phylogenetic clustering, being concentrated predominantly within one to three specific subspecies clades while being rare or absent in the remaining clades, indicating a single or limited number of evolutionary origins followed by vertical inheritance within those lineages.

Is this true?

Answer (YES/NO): NO